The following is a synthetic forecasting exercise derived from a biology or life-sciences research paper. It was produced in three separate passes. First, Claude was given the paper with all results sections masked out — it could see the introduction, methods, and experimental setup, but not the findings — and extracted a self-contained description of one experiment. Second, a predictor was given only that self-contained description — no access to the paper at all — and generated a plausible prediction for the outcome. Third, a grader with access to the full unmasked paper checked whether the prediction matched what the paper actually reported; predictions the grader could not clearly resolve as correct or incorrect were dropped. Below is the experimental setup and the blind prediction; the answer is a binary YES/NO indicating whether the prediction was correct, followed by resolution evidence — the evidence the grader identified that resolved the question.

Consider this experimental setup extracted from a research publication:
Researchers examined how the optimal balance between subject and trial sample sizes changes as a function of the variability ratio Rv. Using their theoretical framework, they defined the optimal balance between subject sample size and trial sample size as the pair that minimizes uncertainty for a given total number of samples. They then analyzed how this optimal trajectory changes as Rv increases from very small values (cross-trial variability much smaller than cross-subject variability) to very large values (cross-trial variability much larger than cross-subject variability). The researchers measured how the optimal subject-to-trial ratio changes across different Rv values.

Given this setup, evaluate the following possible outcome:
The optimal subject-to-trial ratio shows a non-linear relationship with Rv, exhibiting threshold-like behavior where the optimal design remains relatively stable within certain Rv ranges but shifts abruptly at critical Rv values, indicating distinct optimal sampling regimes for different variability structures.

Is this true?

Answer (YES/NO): NO